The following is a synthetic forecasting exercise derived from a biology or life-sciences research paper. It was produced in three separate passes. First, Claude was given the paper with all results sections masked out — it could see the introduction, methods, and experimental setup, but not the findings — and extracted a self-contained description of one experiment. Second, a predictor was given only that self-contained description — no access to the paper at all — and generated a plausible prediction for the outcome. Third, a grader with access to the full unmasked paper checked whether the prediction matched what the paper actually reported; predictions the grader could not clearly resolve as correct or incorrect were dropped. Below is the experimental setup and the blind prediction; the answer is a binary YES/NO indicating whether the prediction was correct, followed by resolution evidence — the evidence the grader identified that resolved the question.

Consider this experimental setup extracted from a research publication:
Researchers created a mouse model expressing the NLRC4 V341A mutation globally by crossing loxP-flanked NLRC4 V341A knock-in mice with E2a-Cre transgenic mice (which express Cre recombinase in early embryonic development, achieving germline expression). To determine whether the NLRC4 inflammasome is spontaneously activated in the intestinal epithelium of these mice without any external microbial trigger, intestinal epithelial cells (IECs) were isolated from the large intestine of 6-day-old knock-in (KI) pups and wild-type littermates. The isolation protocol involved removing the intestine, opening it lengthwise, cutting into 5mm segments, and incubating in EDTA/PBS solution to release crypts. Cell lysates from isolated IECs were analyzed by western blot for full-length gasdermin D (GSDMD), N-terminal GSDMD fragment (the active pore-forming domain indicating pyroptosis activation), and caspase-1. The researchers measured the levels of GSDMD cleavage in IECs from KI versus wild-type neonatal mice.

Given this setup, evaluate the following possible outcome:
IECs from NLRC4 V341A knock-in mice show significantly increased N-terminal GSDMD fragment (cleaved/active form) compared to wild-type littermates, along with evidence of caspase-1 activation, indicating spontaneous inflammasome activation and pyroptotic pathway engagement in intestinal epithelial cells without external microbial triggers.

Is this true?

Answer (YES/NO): YES